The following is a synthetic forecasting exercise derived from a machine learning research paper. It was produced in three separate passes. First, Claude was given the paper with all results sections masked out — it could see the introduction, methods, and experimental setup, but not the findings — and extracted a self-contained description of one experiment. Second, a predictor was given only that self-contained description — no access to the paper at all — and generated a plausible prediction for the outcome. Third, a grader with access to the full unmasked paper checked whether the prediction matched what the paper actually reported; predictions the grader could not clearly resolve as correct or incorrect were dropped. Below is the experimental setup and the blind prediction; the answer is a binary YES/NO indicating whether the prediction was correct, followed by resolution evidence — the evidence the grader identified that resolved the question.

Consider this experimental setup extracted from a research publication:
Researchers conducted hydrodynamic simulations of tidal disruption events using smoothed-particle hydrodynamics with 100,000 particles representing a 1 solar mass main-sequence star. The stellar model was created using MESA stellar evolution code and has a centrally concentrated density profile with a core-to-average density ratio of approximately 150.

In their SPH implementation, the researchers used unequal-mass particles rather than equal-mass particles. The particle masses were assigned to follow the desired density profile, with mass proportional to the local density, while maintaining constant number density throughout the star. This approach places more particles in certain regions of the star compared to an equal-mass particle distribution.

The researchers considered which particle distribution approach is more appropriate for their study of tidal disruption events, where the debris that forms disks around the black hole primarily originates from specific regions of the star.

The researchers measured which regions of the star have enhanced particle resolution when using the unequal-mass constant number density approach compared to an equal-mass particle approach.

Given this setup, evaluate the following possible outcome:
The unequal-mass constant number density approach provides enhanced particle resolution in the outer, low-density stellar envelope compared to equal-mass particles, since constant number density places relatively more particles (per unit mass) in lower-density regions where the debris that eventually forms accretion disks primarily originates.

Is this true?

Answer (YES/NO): YES